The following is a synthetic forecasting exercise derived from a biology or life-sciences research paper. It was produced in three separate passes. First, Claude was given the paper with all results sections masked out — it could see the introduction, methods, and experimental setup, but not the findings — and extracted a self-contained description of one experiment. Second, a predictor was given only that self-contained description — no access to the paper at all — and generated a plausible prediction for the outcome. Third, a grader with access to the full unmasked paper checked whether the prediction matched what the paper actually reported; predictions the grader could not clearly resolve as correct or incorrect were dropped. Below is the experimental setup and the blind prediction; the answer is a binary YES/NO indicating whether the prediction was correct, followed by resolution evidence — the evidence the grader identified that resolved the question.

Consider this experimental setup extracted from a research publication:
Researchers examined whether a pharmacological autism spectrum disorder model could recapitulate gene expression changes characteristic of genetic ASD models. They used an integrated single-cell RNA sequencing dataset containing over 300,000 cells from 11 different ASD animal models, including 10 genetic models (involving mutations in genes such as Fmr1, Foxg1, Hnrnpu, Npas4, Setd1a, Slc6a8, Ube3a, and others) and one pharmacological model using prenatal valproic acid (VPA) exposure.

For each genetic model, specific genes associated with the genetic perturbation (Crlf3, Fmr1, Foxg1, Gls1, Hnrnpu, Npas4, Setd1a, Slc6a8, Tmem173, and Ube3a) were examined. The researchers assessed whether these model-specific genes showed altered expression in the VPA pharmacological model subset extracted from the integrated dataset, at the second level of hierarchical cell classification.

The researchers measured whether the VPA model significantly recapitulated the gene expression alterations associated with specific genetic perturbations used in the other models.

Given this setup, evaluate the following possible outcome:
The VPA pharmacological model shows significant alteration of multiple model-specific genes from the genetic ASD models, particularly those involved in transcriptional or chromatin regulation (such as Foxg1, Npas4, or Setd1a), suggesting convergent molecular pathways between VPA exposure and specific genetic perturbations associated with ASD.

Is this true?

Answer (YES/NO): YES